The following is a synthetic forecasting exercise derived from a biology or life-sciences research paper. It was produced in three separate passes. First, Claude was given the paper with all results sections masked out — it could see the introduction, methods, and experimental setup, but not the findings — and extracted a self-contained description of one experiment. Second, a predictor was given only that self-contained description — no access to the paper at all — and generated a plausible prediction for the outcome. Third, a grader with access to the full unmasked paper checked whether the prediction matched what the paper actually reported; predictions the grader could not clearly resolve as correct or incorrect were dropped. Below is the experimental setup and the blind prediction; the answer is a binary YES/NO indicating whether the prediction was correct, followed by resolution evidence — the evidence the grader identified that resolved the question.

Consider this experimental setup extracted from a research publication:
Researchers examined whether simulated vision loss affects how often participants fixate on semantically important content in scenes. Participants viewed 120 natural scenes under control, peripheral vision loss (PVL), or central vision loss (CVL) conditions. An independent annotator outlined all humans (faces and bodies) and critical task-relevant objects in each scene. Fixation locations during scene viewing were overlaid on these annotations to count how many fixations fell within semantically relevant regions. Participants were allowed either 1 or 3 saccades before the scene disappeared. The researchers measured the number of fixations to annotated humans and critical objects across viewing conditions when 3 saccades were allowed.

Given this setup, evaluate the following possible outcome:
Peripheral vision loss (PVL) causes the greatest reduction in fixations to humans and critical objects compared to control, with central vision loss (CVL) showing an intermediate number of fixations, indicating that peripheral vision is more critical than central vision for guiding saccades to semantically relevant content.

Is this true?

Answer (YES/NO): NO